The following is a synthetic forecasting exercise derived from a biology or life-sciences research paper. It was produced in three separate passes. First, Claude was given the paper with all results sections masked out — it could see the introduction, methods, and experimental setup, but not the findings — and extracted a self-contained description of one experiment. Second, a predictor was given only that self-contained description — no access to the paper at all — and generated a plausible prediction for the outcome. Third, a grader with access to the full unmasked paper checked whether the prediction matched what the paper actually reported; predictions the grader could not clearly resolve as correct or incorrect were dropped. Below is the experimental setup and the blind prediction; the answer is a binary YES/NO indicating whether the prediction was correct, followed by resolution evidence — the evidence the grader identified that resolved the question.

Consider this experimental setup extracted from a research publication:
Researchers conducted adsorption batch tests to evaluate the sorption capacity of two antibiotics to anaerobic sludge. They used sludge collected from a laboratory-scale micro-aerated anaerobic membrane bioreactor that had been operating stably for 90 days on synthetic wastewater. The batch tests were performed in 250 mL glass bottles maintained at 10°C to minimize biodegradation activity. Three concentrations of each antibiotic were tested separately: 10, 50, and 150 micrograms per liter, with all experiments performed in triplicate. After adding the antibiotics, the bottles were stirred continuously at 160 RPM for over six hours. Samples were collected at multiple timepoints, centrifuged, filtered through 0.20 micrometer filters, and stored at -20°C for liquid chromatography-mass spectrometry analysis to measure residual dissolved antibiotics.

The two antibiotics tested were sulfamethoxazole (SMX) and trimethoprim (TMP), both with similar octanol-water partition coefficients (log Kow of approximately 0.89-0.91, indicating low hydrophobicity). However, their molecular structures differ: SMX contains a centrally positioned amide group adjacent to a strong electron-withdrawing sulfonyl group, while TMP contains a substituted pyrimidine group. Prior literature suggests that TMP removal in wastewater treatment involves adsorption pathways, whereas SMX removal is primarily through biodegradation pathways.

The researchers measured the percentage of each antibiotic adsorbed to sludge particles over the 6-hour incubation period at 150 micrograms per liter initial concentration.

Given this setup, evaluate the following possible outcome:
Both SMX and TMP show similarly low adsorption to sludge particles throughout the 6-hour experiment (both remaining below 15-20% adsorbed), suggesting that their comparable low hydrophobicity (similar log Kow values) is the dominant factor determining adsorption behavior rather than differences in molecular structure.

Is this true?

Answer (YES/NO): NO